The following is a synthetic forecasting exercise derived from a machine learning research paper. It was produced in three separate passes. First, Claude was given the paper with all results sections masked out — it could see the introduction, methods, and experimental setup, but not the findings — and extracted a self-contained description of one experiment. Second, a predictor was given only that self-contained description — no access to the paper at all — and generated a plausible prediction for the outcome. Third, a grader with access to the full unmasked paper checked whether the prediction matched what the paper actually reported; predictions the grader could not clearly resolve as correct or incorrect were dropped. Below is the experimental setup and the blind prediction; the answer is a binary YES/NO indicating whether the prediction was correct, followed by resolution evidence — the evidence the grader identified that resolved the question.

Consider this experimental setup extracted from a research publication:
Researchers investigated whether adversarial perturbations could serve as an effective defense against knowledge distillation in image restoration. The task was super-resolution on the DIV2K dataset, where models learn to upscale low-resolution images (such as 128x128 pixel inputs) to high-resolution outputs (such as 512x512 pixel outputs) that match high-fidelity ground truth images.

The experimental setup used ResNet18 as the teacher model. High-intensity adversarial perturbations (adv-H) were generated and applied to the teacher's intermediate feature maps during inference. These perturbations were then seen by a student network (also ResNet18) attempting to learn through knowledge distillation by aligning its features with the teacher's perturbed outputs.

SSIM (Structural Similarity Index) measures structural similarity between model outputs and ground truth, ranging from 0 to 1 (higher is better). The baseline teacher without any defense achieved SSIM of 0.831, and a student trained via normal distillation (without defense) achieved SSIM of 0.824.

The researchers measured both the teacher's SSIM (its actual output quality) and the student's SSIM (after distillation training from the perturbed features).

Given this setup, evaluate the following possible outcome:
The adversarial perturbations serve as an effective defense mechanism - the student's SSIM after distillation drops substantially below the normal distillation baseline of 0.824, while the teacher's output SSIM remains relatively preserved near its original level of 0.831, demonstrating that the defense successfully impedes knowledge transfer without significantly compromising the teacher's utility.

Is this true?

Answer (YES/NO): NO